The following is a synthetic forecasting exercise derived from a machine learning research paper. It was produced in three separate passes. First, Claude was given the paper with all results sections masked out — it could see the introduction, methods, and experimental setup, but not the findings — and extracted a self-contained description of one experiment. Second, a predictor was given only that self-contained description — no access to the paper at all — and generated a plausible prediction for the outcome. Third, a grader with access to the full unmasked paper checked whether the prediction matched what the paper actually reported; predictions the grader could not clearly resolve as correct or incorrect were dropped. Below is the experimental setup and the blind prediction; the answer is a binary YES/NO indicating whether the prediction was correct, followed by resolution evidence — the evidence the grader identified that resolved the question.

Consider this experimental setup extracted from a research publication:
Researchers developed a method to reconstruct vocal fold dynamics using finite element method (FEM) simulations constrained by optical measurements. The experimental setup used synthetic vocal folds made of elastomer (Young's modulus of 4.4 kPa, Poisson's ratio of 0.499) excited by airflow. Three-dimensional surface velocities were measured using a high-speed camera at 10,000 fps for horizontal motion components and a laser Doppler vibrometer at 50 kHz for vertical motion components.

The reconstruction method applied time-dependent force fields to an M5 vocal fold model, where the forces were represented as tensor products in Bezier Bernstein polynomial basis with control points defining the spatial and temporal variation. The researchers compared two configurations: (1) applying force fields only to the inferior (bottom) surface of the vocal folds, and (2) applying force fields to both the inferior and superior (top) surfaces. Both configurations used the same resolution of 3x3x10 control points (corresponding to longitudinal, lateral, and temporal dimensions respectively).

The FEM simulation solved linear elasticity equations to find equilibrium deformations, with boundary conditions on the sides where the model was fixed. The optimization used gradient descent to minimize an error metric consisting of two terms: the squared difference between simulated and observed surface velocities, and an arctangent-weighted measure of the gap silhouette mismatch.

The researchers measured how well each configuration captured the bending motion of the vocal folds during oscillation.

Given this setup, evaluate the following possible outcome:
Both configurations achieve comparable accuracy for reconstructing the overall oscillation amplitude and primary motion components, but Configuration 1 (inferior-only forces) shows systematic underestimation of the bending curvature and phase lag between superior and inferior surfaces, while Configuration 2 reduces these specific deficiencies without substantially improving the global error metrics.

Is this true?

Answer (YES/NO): NO